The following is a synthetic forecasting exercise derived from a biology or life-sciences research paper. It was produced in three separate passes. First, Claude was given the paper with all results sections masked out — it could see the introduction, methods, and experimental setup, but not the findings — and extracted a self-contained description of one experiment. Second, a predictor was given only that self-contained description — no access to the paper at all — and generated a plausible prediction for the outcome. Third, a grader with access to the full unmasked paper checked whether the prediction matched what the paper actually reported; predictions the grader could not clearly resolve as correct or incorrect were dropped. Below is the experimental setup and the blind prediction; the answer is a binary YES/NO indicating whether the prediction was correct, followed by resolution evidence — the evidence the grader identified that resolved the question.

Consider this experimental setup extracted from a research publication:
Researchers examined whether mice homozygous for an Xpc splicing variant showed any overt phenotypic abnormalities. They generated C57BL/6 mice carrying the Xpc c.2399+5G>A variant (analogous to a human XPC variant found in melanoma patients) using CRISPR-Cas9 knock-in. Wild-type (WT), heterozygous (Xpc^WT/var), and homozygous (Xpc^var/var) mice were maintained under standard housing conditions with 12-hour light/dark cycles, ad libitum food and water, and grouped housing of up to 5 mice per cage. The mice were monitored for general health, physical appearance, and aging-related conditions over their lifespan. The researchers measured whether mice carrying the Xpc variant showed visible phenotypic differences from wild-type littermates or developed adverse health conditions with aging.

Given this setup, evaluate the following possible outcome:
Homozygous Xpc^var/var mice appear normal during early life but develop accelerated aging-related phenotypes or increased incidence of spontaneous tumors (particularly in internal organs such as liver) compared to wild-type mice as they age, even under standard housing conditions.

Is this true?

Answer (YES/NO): NO